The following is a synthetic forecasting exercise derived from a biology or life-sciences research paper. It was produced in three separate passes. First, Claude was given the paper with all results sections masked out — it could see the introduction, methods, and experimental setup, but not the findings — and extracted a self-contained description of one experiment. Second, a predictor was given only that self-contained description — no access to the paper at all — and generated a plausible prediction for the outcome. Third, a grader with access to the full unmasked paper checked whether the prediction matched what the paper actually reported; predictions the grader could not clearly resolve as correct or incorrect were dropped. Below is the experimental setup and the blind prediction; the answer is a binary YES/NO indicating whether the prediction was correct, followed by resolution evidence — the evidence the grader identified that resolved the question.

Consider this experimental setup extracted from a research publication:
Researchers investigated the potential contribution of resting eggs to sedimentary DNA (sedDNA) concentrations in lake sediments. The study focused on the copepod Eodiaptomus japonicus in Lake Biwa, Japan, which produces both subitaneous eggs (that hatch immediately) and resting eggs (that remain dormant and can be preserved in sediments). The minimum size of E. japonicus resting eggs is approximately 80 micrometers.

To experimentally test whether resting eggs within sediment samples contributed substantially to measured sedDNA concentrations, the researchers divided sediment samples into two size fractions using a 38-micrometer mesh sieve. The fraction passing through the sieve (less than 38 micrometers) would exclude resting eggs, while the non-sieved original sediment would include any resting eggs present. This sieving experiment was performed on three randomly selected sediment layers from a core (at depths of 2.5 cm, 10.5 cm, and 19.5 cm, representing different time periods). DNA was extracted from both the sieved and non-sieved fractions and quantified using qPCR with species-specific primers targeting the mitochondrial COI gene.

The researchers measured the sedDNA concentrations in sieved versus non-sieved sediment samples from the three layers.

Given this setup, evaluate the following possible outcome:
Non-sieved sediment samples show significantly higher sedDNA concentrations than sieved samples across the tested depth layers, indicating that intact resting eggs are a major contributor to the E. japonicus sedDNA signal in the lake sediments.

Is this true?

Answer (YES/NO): NO